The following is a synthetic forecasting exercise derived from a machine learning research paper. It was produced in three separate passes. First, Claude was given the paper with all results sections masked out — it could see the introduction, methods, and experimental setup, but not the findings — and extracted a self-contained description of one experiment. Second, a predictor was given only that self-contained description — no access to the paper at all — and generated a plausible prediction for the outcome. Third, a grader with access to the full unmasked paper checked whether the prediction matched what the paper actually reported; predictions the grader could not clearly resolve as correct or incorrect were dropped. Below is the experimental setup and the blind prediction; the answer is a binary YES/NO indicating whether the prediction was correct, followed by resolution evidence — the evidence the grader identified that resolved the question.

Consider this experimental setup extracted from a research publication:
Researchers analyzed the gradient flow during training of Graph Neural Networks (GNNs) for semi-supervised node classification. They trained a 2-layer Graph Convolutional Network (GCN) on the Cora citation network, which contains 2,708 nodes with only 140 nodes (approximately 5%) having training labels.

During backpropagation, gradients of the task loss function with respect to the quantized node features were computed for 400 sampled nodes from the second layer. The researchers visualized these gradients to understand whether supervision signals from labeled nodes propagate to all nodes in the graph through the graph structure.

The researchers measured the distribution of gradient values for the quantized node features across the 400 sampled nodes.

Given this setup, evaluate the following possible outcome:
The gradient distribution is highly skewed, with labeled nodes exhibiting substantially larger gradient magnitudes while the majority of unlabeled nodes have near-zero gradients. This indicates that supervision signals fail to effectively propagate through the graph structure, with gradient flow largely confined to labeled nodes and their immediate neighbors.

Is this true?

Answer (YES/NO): YES